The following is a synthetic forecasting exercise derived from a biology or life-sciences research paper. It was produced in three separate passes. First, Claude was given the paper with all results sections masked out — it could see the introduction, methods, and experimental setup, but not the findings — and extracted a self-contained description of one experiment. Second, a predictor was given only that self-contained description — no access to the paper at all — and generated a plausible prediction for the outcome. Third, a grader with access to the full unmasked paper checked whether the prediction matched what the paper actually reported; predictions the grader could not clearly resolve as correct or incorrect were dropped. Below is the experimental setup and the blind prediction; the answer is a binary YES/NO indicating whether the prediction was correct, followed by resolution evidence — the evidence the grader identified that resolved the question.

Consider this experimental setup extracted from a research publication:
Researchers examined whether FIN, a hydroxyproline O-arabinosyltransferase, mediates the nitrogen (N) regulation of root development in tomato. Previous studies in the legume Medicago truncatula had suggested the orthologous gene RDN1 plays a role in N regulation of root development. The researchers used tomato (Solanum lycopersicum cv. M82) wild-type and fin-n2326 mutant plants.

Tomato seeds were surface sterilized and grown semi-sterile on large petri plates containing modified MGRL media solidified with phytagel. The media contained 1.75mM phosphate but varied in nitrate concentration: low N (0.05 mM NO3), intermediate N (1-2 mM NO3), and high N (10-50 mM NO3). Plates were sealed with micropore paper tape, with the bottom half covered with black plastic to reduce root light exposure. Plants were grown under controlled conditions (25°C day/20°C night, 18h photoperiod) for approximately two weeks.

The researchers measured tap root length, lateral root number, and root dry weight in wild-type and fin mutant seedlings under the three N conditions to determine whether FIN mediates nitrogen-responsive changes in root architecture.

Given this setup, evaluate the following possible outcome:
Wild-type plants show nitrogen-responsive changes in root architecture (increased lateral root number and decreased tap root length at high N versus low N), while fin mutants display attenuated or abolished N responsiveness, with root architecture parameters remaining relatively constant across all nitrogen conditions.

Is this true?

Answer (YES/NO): NO